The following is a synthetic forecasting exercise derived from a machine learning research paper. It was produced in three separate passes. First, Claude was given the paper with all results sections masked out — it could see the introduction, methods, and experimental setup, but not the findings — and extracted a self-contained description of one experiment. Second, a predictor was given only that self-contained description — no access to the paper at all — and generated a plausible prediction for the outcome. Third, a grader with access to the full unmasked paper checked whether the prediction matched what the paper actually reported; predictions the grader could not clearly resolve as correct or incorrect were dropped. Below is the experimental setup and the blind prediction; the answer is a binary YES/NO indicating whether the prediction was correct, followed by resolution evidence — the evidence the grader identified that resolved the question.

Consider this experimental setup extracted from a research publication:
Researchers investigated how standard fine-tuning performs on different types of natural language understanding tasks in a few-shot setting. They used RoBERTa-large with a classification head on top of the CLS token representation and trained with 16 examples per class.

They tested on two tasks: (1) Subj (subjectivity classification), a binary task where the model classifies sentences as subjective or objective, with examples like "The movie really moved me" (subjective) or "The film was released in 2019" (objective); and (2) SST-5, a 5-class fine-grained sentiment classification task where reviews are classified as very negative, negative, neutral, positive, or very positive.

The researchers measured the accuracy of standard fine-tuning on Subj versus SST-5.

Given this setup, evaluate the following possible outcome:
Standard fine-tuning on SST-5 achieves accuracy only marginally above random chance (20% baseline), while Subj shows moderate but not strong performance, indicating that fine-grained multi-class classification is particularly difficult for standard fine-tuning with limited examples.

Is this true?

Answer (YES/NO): NO